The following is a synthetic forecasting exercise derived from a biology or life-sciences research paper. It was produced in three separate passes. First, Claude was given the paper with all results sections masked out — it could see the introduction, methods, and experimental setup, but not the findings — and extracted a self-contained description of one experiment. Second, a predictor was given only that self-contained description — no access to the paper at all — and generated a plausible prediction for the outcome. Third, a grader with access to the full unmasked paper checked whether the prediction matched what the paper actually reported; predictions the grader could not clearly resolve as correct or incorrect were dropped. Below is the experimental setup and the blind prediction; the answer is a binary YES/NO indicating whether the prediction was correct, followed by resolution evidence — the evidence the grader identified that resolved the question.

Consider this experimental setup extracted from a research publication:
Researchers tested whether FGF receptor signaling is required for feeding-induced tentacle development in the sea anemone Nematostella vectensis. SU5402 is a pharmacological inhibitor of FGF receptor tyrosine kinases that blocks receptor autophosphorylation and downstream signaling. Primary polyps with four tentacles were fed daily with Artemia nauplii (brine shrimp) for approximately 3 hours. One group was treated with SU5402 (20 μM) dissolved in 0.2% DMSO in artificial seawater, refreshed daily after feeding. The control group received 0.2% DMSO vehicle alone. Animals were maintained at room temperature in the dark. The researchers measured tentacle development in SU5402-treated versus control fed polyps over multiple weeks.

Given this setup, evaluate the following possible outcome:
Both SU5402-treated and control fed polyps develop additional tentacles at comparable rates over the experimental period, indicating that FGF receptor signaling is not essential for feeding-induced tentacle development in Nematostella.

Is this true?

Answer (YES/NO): NO